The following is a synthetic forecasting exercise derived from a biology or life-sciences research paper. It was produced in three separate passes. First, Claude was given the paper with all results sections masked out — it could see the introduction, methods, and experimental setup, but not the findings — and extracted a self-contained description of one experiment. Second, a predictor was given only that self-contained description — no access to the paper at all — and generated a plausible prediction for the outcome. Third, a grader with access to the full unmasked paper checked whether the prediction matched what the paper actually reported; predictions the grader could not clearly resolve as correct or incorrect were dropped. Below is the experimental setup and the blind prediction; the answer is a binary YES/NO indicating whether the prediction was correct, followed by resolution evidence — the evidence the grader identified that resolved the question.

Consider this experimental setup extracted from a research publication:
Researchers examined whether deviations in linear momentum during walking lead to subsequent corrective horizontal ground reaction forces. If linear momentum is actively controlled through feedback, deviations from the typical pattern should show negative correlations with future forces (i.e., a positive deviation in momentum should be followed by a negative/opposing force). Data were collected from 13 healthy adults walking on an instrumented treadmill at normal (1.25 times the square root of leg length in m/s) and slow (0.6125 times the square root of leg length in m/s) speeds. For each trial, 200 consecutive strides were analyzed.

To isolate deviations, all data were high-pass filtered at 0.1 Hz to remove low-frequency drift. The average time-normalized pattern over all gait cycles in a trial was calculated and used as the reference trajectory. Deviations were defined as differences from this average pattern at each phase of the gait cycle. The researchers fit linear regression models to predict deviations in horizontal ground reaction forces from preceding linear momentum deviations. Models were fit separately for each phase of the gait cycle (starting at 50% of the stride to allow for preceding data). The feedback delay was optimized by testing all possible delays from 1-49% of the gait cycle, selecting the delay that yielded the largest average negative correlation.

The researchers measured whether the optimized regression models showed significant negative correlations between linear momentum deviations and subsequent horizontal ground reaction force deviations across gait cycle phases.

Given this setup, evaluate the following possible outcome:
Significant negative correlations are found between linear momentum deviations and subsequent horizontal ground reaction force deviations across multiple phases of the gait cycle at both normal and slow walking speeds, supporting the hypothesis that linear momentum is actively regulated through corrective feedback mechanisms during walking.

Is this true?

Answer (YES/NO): YES